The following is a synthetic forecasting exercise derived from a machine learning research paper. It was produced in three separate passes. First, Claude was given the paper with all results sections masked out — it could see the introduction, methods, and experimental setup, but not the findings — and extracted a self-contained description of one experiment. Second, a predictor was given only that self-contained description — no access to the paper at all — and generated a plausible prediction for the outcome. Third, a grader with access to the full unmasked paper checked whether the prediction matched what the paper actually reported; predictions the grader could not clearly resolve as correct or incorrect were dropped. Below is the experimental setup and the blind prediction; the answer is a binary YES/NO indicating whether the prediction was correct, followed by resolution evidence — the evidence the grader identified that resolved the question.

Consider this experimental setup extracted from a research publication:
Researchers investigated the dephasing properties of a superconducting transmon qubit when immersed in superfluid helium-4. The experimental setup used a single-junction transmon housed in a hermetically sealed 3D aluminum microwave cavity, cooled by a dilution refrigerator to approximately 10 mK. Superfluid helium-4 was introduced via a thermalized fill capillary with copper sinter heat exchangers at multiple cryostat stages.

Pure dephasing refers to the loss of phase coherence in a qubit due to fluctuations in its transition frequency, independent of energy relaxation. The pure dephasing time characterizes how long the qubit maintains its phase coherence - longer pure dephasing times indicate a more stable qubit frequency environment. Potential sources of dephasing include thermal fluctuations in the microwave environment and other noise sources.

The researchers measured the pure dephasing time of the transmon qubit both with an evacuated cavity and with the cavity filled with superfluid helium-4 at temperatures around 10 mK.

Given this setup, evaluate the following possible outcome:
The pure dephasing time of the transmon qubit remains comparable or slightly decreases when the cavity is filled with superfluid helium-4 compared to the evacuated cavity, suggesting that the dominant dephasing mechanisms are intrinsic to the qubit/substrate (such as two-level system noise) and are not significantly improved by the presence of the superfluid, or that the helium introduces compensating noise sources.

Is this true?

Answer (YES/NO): NO